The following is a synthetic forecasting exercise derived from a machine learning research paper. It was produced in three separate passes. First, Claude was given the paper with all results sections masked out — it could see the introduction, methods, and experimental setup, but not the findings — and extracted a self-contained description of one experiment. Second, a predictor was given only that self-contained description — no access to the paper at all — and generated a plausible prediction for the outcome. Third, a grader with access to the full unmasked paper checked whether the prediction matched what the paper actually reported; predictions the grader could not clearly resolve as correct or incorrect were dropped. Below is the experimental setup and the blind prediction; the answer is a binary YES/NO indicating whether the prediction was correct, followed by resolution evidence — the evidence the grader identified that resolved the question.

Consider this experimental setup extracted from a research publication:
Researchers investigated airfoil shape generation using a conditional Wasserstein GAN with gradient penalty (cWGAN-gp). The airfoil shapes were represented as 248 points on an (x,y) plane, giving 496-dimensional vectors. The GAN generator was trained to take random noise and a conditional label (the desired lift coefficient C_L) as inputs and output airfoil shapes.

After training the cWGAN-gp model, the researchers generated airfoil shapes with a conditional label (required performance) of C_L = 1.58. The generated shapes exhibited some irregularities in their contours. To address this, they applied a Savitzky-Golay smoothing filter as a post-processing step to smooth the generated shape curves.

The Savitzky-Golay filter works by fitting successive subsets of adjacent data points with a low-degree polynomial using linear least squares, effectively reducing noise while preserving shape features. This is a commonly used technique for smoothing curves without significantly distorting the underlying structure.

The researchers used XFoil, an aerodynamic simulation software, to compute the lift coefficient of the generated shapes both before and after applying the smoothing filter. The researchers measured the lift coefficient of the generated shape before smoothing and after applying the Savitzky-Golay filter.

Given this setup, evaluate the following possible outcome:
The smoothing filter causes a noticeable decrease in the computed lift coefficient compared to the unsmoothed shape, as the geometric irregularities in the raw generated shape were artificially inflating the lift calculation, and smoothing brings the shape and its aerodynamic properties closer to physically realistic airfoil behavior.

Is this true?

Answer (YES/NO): NO